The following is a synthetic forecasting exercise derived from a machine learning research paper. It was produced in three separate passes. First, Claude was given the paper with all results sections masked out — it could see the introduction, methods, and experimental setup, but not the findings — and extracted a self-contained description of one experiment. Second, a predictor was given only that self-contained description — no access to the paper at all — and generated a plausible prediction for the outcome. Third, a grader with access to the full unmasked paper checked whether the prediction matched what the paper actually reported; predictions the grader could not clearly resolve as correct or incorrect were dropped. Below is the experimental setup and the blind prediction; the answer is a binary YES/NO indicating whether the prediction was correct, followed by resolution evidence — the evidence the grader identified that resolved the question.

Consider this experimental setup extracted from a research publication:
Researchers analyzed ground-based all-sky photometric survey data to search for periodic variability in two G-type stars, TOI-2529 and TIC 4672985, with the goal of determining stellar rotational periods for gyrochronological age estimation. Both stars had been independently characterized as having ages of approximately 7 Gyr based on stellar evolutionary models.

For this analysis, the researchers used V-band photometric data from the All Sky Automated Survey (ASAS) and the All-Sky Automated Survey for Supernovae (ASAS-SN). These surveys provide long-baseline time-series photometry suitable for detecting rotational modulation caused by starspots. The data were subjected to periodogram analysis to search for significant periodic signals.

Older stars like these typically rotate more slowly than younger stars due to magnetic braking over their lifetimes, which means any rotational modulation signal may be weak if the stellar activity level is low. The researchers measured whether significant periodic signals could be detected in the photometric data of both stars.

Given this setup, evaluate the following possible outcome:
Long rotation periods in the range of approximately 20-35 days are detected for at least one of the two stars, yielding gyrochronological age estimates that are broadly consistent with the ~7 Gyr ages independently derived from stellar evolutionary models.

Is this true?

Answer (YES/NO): NO